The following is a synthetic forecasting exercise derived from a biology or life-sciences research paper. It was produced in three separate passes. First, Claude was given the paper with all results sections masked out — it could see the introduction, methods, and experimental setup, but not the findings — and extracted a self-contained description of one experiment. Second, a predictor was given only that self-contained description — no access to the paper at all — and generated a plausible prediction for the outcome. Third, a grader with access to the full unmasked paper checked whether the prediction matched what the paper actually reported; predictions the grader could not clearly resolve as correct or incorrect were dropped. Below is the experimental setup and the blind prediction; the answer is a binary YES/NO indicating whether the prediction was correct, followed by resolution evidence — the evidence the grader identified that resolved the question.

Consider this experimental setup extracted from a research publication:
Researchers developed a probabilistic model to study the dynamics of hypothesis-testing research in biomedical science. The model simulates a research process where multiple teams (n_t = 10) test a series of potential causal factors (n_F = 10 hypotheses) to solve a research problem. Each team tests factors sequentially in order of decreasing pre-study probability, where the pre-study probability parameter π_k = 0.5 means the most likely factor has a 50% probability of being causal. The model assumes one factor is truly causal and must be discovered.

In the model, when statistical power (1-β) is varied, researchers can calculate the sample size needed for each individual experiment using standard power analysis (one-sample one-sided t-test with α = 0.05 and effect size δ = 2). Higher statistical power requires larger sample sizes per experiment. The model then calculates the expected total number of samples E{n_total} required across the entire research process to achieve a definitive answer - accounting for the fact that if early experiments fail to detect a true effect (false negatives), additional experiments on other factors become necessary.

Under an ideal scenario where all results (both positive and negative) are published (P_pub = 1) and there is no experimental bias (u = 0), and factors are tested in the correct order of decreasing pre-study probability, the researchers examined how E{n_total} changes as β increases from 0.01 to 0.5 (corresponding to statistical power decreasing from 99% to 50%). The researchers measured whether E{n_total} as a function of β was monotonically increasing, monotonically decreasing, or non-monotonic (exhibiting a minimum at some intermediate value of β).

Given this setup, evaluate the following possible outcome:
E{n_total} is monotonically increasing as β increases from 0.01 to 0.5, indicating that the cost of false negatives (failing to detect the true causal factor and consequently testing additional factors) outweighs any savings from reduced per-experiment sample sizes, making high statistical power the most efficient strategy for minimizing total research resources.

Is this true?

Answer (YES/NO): NO